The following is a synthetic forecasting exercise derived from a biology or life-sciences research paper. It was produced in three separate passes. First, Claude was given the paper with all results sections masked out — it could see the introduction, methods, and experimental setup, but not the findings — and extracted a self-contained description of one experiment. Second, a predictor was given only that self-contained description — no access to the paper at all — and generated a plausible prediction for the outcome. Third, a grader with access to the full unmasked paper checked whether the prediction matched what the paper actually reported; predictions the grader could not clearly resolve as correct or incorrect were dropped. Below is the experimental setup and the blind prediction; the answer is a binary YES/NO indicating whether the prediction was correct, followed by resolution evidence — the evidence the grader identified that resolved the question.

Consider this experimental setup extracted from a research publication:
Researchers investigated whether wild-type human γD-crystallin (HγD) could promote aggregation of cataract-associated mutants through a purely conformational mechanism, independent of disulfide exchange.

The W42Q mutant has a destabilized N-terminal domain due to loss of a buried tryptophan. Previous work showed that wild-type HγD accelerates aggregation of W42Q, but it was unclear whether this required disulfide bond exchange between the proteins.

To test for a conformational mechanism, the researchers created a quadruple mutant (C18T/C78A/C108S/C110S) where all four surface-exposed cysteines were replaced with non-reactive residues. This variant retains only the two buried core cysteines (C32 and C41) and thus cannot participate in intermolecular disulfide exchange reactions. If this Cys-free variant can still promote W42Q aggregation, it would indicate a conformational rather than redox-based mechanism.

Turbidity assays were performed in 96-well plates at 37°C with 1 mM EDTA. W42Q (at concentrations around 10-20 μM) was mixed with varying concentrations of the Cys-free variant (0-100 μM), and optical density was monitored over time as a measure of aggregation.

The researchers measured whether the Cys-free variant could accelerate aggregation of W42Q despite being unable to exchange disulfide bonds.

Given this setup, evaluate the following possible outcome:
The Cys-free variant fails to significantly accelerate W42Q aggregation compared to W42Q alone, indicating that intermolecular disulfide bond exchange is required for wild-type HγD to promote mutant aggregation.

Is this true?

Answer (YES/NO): NO